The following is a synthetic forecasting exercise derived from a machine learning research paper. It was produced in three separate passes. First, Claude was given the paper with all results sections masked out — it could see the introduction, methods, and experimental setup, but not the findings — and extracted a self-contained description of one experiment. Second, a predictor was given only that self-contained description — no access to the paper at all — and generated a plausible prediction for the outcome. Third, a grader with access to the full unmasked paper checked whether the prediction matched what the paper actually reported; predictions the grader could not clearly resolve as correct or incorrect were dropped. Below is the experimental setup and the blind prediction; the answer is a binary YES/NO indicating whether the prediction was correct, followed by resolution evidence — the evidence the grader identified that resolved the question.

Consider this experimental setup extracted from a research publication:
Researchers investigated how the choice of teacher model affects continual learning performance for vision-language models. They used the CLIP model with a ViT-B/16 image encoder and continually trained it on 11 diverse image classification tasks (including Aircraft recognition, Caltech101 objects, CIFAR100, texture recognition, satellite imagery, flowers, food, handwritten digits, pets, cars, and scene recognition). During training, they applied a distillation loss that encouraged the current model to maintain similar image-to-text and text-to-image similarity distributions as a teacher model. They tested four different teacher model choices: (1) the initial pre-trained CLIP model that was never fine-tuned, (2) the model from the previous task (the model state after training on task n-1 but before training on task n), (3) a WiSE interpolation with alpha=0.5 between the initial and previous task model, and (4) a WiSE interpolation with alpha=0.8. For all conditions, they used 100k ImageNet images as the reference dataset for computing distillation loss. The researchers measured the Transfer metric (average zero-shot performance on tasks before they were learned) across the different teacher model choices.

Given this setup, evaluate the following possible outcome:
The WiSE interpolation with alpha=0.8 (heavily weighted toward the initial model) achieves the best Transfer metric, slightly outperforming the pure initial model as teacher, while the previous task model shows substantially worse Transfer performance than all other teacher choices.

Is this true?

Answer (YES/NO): NO